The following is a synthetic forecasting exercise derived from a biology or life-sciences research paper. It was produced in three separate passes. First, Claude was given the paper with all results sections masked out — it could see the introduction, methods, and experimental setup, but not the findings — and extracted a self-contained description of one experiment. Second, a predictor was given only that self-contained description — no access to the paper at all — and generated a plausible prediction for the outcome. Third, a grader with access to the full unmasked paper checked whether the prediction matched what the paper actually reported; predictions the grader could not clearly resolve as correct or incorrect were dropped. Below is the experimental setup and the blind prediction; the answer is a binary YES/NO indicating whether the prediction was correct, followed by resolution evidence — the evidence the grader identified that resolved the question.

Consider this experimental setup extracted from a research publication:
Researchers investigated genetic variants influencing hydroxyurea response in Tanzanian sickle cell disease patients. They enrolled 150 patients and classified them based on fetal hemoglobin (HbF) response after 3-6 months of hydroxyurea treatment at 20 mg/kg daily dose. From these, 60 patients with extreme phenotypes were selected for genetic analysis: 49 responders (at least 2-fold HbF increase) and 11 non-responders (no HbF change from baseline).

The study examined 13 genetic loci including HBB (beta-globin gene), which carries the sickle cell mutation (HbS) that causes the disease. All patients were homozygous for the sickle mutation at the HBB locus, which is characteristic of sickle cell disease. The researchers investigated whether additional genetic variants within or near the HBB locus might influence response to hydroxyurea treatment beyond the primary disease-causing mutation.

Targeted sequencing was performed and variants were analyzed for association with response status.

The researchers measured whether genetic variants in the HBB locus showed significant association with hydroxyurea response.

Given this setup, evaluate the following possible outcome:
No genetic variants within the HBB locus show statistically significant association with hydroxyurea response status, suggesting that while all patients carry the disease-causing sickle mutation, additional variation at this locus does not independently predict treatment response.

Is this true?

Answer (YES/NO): NO